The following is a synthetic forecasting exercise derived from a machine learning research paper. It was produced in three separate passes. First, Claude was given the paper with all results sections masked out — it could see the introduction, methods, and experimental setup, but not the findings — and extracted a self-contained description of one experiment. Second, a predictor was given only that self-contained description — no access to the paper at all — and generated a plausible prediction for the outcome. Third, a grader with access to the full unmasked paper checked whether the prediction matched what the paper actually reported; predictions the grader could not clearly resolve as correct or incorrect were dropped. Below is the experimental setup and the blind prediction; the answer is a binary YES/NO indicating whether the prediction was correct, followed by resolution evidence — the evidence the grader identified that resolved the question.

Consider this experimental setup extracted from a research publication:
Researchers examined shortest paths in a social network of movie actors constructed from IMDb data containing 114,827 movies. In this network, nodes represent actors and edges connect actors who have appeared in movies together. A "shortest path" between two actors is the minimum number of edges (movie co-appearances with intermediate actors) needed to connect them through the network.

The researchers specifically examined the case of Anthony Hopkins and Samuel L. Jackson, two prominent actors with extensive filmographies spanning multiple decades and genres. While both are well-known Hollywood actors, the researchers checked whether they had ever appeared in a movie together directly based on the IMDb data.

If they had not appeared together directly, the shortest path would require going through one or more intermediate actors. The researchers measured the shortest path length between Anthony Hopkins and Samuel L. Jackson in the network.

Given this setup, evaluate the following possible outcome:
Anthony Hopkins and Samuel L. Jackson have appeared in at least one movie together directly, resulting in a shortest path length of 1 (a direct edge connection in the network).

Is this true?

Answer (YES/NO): NO